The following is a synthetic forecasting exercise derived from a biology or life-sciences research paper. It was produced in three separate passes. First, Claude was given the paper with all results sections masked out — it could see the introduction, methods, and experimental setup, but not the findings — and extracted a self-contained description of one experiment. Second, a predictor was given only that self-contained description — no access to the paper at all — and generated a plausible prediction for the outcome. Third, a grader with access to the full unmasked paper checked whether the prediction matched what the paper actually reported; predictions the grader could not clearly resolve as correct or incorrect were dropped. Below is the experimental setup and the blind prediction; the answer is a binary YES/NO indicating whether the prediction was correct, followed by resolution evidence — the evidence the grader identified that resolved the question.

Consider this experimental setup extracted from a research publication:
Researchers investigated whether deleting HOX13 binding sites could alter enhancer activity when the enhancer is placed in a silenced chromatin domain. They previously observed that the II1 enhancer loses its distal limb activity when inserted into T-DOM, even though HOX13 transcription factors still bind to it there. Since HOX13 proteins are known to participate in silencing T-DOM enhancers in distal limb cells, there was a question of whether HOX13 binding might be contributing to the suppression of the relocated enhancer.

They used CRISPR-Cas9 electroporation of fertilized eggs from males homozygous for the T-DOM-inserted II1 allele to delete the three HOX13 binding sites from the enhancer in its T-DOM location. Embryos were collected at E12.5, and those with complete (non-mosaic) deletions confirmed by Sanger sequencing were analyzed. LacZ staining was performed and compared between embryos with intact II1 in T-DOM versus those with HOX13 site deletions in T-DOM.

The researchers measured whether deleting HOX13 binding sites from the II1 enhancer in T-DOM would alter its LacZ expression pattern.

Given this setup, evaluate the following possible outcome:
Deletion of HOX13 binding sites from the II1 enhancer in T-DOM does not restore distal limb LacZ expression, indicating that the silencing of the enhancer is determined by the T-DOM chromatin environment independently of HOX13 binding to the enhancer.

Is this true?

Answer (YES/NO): YES